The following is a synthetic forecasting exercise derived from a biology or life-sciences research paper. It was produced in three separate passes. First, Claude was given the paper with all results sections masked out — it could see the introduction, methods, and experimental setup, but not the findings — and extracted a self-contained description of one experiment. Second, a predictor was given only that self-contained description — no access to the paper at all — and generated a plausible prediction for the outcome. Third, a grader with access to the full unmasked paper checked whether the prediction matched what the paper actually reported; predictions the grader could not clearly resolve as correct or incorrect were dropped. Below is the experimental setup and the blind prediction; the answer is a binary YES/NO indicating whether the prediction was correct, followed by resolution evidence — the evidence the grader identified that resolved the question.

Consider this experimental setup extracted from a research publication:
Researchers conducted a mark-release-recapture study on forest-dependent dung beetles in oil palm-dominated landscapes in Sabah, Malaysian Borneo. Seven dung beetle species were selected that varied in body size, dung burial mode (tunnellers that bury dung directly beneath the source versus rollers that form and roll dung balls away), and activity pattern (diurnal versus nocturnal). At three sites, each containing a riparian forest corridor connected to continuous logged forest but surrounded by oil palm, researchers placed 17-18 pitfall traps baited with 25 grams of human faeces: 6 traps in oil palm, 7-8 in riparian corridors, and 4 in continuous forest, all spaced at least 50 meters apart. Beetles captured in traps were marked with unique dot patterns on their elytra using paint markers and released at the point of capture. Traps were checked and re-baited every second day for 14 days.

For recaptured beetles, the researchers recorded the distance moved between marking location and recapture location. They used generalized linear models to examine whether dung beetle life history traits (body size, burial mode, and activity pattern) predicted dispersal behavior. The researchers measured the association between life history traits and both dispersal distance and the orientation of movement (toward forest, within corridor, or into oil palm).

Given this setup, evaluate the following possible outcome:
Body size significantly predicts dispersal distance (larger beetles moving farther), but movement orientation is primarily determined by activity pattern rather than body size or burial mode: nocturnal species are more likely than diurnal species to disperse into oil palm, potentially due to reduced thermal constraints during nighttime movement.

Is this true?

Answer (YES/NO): NO